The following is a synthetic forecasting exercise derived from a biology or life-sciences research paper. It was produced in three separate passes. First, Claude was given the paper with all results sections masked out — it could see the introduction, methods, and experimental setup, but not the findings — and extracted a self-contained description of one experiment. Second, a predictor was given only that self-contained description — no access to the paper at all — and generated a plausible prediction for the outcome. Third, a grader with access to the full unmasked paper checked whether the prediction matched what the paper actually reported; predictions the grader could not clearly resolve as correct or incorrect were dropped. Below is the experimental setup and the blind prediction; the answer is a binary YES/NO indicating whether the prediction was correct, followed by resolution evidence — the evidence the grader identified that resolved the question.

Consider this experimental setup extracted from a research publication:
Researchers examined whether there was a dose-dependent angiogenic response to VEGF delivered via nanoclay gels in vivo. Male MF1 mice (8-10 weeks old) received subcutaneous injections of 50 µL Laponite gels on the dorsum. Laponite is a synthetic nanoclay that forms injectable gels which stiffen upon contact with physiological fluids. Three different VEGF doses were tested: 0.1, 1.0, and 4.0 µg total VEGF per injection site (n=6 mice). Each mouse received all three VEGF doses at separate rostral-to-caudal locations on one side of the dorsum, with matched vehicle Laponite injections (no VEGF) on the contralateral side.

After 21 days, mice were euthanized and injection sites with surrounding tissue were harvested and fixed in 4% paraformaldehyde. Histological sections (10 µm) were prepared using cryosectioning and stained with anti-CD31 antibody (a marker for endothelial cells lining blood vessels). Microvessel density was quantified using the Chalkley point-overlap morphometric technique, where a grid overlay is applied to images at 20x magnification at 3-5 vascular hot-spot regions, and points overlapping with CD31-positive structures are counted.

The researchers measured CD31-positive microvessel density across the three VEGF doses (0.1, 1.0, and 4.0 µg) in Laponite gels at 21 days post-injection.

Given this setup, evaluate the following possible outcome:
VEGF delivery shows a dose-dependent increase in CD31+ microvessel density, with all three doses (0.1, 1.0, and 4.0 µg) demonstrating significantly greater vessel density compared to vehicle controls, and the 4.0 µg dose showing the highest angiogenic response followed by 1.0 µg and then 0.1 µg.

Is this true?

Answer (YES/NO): NO